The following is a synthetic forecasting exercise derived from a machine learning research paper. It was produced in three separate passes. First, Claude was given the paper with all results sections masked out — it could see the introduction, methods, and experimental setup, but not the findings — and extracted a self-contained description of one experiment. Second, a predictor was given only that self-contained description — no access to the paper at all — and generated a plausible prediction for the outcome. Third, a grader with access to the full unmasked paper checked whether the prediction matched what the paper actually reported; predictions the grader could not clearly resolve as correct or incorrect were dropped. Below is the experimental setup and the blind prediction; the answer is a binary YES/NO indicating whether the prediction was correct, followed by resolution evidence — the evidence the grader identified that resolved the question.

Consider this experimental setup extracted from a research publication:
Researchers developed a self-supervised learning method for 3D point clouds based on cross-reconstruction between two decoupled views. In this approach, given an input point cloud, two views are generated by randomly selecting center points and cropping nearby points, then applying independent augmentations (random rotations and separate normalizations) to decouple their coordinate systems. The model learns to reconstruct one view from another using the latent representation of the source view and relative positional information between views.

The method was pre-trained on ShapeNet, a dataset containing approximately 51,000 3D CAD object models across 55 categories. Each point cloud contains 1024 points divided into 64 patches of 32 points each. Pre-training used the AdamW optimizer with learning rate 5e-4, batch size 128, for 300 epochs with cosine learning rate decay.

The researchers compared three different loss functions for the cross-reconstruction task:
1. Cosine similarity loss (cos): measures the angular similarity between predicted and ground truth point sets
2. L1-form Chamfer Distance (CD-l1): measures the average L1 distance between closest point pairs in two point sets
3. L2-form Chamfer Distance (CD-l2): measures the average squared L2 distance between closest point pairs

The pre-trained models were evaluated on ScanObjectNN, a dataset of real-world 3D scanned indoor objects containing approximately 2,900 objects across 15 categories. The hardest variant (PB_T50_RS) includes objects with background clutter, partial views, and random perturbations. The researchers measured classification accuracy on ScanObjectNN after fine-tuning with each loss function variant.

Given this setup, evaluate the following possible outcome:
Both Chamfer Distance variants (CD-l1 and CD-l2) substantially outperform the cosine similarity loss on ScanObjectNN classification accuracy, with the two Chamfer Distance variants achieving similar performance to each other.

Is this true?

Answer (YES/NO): NO